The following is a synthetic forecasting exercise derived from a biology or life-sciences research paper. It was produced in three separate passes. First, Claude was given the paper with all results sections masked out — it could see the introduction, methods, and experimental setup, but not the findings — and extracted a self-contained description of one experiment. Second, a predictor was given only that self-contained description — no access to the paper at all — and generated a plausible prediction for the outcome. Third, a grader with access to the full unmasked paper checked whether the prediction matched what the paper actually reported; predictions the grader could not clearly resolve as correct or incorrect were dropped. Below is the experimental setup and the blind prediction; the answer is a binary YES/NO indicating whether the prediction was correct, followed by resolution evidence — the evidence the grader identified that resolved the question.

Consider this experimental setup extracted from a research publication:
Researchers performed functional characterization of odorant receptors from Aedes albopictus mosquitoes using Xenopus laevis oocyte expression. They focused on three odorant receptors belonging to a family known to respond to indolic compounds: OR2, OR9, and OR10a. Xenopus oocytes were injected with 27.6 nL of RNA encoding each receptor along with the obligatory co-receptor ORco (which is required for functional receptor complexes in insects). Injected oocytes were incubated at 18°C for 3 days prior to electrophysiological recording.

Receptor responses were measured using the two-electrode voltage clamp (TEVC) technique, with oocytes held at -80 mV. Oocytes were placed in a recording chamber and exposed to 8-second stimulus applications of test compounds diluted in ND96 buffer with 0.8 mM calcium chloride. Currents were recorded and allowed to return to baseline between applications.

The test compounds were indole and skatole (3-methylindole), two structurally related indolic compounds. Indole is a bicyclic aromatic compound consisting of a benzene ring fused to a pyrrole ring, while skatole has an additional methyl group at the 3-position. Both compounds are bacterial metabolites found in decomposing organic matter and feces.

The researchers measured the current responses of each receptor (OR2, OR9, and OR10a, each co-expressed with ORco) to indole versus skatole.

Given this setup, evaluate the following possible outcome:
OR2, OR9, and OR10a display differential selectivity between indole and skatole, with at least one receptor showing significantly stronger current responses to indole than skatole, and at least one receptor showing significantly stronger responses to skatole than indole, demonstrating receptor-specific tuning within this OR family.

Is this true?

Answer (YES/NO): YES